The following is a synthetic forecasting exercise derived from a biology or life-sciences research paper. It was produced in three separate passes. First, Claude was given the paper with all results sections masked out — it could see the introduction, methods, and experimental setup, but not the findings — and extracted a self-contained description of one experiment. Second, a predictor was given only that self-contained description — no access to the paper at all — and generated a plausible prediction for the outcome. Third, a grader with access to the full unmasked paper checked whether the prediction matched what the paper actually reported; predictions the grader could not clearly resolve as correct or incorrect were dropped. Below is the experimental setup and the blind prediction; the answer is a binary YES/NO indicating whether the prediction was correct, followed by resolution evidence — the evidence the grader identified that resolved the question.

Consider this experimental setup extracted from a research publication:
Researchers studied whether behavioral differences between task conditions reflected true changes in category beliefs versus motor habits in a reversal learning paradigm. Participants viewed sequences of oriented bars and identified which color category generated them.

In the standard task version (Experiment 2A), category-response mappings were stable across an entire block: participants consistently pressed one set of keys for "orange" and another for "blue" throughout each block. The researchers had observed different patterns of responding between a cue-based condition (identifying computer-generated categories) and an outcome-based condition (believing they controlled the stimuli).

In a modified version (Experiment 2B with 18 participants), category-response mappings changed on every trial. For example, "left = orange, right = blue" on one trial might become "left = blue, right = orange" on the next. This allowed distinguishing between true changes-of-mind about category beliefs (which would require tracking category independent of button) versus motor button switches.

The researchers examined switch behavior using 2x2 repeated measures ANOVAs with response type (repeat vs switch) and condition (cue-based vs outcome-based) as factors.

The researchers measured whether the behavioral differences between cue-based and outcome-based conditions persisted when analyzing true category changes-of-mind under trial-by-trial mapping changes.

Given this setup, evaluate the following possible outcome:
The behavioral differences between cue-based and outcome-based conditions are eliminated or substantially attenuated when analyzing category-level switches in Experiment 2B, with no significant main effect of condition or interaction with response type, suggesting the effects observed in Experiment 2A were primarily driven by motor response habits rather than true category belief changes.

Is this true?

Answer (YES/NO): NO